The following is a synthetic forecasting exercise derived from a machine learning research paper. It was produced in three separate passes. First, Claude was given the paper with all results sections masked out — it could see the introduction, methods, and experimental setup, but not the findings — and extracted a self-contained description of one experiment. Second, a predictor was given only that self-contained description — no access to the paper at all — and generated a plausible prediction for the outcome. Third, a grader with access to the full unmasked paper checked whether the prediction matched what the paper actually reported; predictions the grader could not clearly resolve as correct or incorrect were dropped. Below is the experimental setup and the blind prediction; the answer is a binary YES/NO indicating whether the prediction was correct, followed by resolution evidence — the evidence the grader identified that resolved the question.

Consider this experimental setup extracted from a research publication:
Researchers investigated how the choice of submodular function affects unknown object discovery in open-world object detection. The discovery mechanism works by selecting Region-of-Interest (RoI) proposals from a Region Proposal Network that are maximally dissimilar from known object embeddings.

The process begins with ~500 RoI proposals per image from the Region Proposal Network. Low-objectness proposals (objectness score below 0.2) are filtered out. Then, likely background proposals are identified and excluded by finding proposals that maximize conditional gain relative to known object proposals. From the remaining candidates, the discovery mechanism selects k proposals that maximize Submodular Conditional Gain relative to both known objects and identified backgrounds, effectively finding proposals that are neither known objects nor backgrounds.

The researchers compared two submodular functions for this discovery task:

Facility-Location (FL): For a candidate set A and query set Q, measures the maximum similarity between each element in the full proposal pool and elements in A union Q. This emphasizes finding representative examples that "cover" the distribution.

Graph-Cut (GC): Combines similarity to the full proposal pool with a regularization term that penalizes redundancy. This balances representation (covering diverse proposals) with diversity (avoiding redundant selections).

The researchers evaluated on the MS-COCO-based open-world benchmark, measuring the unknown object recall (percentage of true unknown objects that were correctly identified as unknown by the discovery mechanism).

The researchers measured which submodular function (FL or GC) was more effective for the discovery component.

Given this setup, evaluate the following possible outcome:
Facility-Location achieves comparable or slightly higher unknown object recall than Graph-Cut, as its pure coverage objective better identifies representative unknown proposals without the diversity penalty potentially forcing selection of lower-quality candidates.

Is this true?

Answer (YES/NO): NO